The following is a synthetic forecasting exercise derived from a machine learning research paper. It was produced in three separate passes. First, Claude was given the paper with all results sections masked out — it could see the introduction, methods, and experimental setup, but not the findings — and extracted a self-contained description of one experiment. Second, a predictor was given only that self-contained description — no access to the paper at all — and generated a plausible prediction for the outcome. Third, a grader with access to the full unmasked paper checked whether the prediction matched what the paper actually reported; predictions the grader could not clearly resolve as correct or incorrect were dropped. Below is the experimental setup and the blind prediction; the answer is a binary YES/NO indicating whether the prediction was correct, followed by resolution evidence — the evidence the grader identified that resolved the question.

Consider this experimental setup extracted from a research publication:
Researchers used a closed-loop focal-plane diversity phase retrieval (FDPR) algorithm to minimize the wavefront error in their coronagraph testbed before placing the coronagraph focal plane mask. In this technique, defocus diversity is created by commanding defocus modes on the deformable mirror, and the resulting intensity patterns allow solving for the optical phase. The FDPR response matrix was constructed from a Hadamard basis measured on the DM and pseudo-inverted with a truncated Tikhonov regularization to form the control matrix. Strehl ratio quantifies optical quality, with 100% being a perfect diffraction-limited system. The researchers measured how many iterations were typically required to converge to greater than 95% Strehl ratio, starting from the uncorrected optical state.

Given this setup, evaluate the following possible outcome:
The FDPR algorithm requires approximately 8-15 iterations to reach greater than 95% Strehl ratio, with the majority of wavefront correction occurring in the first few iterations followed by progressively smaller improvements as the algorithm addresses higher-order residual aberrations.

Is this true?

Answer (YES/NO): NO